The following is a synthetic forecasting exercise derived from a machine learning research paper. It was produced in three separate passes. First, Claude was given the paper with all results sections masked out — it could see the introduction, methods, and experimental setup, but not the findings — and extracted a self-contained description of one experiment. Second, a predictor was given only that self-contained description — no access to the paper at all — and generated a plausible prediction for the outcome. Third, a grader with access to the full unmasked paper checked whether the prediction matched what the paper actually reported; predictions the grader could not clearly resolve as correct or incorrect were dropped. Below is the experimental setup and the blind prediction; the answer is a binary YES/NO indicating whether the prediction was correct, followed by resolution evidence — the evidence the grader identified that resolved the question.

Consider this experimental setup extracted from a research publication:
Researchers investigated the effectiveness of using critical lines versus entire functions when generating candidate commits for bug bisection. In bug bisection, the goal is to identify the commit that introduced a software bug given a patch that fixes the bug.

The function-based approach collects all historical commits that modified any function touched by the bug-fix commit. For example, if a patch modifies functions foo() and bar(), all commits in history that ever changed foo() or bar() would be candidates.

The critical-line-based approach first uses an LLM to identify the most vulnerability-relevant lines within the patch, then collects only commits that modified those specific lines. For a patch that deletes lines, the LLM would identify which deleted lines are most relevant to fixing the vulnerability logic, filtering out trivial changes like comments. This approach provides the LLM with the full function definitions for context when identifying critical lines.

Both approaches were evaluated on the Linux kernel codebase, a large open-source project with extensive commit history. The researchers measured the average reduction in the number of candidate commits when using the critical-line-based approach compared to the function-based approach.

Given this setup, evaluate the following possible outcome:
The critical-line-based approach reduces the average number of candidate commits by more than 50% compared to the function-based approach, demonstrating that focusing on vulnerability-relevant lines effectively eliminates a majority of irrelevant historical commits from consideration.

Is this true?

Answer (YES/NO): YES